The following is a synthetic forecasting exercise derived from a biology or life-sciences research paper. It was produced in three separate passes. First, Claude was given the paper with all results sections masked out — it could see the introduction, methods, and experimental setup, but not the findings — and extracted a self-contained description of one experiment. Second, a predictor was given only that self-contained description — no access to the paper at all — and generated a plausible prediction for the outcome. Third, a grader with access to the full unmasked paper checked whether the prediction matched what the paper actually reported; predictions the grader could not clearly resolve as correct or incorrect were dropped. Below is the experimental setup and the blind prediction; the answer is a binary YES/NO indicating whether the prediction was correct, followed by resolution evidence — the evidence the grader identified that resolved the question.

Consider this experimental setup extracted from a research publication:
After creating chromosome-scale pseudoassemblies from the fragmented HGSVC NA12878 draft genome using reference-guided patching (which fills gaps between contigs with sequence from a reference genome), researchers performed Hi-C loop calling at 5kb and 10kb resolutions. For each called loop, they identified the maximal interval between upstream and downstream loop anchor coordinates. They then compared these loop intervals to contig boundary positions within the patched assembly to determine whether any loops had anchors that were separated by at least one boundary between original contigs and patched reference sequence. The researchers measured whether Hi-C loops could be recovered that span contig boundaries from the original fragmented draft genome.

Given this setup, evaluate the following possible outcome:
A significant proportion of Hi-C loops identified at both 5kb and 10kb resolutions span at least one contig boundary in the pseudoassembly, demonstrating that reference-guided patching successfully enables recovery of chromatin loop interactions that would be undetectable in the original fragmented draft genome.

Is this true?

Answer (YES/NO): NO